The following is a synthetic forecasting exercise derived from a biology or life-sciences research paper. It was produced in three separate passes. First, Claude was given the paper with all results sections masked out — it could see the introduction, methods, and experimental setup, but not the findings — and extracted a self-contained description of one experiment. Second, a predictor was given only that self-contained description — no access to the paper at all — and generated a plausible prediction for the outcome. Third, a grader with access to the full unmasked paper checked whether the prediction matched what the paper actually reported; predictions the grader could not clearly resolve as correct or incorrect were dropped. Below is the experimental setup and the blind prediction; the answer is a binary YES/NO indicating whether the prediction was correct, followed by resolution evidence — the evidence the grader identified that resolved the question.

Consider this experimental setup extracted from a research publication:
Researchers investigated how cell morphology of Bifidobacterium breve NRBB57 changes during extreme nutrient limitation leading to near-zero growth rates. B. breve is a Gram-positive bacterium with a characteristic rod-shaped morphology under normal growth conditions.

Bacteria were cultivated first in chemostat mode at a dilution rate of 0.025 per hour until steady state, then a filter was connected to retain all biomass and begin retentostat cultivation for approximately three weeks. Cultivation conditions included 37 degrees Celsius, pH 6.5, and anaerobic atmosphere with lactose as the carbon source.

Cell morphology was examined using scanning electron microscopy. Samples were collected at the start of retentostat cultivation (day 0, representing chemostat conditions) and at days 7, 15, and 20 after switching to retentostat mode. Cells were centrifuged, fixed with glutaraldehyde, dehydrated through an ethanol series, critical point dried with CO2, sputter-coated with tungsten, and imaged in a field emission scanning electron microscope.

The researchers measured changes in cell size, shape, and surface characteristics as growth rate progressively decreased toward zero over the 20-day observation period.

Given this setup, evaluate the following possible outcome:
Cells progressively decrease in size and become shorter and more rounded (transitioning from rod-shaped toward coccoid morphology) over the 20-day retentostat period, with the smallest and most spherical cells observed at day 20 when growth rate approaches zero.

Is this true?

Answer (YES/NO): NO